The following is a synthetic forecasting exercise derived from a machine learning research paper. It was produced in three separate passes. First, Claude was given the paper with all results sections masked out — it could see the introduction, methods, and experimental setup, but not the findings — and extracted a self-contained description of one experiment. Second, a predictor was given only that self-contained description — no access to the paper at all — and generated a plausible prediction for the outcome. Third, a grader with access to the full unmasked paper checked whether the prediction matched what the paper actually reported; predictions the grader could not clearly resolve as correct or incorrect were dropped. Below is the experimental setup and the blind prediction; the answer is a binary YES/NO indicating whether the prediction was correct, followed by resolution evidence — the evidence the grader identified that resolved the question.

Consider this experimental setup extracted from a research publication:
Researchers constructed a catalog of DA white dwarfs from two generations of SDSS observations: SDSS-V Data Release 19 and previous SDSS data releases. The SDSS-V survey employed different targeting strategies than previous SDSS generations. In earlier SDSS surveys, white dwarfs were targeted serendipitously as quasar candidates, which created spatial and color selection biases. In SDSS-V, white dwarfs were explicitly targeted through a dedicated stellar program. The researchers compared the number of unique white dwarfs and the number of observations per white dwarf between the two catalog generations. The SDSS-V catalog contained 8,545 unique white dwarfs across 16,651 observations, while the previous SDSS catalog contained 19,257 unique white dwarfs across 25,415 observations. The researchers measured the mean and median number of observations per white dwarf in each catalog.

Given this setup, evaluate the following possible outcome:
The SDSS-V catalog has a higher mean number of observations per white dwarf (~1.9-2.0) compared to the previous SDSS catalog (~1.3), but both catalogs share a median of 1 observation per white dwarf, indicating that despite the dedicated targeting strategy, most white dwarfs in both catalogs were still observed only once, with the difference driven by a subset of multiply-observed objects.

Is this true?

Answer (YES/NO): YES